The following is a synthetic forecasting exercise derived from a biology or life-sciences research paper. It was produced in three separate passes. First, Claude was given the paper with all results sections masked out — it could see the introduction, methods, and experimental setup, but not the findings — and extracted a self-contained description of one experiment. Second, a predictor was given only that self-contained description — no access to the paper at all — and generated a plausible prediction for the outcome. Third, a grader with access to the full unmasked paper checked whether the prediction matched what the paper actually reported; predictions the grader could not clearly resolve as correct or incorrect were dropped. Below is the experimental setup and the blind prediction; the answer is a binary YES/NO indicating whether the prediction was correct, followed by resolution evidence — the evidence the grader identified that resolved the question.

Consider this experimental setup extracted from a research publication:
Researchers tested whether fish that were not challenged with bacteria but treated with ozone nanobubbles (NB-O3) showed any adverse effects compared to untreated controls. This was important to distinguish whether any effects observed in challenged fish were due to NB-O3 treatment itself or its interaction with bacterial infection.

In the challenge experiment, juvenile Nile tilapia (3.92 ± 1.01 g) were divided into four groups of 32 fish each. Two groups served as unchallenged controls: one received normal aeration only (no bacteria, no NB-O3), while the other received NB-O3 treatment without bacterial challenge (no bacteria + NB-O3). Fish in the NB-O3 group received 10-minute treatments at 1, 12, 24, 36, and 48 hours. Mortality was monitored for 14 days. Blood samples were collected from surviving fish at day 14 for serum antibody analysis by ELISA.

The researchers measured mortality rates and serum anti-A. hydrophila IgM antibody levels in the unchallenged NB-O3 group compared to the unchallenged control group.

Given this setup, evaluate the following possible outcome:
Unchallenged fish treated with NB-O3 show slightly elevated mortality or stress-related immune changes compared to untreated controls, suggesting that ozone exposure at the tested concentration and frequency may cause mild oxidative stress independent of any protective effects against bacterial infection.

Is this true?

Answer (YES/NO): NO